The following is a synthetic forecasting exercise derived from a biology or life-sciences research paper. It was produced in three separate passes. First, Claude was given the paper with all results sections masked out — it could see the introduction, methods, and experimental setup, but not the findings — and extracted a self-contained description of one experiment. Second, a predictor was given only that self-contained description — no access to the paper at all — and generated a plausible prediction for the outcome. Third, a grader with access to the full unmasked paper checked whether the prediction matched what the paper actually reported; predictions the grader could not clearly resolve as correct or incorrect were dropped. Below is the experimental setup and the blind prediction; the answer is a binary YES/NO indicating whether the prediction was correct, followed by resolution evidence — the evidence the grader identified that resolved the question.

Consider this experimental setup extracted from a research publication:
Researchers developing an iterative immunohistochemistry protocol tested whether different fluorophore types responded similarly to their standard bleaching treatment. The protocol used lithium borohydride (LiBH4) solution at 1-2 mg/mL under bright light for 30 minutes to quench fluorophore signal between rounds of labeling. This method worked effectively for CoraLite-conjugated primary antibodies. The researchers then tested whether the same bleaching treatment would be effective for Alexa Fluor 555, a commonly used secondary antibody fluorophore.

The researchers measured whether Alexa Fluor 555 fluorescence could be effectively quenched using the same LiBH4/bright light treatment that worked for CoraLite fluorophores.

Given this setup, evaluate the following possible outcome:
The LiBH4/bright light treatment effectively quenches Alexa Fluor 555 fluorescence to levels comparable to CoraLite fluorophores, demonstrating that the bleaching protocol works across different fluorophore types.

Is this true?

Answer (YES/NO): NO